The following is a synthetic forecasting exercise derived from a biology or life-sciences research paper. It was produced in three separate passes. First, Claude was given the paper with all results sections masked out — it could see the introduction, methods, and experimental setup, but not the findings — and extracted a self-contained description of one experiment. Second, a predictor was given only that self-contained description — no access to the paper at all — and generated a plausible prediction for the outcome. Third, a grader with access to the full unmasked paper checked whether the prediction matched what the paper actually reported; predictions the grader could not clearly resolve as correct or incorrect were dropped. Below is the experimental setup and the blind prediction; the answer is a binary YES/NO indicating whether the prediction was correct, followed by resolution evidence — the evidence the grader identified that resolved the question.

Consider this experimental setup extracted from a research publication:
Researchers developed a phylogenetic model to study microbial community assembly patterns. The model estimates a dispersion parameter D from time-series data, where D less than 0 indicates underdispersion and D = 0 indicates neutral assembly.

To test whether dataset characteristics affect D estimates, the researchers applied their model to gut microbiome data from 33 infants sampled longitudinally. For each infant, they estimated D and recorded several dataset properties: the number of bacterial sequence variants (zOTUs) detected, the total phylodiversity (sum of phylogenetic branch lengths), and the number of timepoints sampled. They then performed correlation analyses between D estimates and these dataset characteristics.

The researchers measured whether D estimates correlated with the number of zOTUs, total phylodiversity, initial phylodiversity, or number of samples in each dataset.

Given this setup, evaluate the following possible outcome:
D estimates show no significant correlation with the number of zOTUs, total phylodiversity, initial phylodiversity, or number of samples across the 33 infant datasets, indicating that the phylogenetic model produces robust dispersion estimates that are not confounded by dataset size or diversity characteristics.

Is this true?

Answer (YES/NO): YES